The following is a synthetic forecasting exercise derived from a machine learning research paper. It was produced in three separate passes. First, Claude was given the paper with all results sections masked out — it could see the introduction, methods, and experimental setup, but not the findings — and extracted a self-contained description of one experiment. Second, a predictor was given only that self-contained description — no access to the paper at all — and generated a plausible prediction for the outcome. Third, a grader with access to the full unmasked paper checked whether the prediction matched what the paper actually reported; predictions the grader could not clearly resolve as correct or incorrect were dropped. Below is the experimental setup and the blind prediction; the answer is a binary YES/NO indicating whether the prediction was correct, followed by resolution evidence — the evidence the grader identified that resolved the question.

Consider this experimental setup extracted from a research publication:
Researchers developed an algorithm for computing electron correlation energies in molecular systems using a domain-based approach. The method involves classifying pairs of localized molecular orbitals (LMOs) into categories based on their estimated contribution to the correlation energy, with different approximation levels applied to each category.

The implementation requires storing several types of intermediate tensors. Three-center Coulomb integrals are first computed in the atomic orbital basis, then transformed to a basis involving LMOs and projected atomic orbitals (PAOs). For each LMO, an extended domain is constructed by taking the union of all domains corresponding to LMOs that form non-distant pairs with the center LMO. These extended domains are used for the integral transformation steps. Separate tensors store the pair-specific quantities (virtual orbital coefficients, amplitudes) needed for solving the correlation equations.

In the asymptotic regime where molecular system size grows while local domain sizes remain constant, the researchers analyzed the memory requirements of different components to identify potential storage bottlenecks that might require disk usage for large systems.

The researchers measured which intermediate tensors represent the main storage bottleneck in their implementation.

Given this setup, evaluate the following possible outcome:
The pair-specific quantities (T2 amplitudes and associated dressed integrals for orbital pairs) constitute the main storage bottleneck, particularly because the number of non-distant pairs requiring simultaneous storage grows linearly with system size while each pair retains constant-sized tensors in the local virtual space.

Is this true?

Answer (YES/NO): NO